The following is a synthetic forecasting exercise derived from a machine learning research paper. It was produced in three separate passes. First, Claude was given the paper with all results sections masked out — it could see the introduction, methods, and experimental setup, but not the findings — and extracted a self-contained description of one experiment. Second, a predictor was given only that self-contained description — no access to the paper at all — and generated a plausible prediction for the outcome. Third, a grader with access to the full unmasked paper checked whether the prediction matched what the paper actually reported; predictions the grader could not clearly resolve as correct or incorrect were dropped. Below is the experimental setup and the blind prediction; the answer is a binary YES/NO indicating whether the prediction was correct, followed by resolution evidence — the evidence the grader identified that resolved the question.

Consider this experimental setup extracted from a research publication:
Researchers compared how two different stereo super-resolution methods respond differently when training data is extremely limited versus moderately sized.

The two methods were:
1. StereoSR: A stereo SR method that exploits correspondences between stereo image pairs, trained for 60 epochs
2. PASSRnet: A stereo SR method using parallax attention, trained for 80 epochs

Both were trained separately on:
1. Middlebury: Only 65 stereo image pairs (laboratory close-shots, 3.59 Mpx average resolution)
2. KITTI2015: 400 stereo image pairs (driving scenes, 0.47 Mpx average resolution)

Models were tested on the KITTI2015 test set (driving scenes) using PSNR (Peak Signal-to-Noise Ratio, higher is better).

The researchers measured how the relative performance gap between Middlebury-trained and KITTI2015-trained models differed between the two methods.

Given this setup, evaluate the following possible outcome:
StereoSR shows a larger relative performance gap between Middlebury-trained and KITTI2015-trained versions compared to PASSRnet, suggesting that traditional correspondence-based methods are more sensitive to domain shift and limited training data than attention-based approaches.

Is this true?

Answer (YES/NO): NO